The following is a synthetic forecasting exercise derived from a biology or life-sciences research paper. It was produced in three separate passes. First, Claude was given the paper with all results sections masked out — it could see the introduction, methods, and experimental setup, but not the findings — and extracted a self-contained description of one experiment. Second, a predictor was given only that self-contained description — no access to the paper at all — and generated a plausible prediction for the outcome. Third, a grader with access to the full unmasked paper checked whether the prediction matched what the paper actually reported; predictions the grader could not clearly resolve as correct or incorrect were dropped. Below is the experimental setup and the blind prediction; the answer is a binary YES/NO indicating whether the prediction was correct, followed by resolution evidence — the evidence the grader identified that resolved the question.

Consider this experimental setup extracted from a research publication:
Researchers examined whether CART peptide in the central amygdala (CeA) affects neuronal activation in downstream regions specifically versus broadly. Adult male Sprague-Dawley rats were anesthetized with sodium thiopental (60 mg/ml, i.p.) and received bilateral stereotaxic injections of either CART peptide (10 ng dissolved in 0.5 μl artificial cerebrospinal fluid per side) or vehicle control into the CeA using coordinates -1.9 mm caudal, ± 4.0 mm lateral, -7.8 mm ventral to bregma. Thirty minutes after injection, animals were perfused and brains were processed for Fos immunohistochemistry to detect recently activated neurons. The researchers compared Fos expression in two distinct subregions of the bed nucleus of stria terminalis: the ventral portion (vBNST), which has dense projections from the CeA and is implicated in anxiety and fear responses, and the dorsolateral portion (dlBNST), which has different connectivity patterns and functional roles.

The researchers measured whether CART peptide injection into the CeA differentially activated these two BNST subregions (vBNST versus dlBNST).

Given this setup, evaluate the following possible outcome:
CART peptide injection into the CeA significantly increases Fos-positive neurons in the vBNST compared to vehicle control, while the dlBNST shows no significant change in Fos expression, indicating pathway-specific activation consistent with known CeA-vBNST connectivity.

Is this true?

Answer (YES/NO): YES